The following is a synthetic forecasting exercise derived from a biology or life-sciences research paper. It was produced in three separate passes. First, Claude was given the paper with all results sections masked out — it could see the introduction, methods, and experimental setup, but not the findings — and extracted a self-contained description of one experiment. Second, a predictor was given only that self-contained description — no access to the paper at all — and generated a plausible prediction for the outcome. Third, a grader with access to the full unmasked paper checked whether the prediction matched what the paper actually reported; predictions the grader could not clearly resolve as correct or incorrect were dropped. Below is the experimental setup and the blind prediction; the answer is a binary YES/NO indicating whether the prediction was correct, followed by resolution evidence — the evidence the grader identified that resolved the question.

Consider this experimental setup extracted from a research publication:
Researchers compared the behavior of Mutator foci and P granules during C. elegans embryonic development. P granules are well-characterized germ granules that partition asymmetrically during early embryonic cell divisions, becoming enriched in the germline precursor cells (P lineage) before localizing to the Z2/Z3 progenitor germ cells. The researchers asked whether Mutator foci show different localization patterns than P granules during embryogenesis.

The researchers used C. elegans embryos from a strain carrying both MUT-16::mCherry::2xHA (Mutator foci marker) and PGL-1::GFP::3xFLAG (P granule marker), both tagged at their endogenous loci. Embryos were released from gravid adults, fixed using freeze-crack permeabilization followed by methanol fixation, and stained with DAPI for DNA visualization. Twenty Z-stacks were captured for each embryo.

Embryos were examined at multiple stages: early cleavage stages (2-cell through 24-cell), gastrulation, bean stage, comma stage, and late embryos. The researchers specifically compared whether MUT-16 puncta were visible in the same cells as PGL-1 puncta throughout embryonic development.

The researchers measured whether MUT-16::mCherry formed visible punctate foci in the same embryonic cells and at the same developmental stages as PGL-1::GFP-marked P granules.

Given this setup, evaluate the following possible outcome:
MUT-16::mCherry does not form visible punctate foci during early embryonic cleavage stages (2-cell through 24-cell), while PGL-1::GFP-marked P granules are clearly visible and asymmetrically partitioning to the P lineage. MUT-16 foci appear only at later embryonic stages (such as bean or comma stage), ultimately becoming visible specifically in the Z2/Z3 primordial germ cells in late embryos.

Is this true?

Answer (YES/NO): NO